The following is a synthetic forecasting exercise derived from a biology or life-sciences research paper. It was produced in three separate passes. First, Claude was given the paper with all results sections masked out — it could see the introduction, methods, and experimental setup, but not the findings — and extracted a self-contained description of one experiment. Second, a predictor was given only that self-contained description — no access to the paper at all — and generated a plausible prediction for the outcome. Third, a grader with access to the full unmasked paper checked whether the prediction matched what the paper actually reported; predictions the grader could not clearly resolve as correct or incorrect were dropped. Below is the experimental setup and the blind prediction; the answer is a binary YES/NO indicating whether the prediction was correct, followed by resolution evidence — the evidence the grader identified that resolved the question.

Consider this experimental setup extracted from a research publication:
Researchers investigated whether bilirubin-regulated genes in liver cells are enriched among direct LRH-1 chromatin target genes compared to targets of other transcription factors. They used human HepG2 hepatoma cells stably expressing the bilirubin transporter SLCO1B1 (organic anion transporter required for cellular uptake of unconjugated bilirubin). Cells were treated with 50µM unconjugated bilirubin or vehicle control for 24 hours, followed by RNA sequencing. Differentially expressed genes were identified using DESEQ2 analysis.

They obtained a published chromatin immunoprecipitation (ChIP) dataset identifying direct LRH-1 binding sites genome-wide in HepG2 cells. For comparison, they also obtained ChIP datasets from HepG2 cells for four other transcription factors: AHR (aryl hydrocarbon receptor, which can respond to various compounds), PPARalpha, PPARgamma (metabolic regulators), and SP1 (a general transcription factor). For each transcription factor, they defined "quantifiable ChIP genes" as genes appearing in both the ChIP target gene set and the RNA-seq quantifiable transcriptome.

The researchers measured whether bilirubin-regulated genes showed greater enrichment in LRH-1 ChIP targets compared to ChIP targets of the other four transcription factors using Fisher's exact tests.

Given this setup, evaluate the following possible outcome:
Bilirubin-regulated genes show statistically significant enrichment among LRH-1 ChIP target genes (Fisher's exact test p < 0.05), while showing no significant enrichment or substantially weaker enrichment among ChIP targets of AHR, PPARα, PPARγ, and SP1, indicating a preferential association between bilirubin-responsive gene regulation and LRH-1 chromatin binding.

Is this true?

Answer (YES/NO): NO